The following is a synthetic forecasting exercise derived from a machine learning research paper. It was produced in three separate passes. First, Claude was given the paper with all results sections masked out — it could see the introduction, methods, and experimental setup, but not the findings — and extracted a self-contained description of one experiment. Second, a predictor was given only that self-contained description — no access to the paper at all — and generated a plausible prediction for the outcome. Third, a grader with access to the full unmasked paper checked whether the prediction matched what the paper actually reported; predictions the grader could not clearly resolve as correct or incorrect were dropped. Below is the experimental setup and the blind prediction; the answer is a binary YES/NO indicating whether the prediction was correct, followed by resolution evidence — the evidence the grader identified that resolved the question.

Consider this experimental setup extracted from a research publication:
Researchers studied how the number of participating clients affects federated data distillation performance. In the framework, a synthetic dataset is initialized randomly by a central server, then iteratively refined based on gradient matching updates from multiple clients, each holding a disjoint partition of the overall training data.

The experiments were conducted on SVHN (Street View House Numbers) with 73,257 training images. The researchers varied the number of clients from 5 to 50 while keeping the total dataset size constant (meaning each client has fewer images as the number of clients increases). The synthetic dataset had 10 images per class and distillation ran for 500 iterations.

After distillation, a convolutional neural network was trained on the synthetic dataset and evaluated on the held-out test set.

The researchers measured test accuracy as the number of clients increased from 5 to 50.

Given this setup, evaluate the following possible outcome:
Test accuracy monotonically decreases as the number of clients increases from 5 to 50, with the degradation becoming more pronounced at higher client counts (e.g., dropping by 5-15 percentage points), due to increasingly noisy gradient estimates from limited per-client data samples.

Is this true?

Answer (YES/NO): NO